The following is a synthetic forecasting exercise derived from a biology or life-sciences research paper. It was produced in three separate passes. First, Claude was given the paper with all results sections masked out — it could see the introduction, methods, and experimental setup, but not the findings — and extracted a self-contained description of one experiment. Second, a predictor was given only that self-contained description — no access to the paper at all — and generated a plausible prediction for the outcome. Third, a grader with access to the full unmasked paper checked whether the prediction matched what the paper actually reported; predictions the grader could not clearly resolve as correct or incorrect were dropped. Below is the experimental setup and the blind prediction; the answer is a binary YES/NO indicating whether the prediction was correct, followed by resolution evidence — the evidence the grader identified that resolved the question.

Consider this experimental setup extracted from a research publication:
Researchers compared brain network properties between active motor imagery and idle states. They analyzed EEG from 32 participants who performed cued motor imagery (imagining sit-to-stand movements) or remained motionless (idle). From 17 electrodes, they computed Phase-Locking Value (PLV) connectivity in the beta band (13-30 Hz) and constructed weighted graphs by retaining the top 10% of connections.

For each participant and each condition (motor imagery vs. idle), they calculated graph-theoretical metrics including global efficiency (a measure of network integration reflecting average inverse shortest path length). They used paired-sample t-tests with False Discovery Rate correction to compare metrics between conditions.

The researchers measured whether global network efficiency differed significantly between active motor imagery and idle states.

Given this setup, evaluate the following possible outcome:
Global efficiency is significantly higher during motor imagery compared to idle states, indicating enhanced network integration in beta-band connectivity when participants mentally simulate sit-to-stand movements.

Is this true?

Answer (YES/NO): NO